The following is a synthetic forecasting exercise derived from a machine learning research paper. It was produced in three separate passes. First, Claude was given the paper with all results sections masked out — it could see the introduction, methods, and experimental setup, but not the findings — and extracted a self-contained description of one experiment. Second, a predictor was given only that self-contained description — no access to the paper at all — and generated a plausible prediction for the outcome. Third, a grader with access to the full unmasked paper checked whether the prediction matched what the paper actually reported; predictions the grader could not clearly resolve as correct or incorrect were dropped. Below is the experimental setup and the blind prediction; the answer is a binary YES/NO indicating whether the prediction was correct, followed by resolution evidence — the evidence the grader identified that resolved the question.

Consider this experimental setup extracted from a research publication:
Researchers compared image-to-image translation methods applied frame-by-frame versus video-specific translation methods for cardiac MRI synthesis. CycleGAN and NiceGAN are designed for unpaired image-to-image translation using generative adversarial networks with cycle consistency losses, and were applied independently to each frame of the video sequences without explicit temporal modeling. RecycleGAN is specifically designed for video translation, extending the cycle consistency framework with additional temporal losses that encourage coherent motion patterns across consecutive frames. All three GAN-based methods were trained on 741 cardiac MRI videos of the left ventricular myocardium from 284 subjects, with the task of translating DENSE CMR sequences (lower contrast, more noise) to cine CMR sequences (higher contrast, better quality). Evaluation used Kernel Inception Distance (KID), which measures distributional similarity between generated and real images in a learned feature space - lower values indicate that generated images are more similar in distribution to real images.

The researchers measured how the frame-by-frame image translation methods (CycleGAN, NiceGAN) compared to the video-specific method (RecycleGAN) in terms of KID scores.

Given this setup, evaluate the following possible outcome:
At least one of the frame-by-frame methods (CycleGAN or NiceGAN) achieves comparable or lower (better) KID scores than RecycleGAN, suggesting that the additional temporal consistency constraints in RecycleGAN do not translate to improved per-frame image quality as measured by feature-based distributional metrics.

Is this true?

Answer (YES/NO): NO